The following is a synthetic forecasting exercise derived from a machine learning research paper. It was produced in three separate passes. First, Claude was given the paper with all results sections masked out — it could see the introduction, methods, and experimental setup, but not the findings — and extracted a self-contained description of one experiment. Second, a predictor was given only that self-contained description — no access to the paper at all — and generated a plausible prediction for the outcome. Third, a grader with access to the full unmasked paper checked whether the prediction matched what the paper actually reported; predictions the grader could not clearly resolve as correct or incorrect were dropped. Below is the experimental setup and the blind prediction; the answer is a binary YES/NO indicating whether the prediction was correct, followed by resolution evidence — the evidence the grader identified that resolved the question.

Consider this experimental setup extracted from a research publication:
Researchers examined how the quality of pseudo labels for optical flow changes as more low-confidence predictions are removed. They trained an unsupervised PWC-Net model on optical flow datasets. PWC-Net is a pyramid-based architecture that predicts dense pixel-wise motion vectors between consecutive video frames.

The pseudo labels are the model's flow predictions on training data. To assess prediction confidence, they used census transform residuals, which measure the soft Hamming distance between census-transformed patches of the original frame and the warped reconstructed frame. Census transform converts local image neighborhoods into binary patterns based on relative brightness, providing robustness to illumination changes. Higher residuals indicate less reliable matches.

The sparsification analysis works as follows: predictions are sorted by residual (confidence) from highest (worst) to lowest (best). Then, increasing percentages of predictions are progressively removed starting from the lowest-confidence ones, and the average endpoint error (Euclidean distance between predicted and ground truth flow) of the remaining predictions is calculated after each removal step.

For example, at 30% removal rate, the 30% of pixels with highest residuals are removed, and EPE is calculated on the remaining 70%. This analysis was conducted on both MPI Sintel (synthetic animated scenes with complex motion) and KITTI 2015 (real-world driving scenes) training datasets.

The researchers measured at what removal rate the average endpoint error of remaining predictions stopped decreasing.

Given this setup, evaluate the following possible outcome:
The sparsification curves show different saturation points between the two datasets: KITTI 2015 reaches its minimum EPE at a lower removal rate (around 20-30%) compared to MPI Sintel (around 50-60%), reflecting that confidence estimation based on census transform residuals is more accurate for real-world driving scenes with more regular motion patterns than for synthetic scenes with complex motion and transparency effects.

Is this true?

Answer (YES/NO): NO